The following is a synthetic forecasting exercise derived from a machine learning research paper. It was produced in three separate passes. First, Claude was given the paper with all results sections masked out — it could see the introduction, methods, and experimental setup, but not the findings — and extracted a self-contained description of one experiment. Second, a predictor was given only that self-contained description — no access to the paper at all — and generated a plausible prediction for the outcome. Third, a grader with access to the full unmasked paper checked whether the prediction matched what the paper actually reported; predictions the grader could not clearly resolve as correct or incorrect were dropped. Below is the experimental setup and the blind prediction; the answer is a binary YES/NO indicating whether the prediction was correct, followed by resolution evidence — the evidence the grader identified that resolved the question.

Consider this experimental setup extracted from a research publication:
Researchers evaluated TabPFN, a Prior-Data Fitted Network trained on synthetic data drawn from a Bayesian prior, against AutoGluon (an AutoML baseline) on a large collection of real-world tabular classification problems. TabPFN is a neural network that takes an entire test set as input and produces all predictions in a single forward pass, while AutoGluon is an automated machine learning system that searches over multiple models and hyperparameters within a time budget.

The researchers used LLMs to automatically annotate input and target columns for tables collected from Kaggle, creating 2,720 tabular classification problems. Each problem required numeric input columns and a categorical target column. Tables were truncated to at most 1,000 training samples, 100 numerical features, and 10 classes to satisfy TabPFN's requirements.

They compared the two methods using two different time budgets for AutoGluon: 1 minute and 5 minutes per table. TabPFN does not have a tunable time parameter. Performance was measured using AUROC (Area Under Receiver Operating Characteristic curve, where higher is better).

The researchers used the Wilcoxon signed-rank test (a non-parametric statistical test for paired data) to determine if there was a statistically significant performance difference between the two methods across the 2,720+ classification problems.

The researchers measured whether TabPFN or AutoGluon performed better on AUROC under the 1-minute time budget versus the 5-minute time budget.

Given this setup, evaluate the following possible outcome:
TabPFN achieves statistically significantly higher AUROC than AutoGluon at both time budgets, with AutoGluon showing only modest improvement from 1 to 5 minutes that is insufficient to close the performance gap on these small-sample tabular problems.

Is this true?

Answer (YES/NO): NO